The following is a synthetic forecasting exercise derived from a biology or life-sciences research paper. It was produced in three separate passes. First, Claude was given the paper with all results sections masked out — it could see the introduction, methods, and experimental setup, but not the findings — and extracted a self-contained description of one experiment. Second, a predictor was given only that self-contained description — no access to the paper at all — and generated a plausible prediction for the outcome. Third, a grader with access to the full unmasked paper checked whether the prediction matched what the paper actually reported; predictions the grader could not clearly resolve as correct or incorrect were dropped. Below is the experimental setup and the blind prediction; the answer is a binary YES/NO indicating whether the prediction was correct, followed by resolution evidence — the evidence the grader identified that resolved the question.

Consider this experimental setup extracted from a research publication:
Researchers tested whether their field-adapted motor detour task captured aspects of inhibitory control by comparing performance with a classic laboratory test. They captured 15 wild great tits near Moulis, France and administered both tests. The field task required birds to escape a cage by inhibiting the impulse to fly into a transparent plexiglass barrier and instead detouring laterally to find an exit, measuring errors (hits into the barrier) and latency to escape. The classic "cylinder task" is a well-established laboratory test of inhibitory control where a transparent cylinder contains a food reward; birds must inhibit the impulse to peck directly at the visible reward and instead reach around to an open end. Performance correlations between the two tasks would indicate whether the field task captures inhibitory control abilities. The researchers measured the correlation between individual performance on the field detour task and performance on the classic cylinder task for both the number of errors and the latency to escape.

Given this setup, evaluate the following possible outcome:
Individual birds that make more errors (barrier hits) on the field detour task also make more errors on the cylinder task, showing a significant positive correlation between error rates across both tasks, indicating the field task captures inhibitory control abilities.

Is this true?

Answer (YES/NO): NO